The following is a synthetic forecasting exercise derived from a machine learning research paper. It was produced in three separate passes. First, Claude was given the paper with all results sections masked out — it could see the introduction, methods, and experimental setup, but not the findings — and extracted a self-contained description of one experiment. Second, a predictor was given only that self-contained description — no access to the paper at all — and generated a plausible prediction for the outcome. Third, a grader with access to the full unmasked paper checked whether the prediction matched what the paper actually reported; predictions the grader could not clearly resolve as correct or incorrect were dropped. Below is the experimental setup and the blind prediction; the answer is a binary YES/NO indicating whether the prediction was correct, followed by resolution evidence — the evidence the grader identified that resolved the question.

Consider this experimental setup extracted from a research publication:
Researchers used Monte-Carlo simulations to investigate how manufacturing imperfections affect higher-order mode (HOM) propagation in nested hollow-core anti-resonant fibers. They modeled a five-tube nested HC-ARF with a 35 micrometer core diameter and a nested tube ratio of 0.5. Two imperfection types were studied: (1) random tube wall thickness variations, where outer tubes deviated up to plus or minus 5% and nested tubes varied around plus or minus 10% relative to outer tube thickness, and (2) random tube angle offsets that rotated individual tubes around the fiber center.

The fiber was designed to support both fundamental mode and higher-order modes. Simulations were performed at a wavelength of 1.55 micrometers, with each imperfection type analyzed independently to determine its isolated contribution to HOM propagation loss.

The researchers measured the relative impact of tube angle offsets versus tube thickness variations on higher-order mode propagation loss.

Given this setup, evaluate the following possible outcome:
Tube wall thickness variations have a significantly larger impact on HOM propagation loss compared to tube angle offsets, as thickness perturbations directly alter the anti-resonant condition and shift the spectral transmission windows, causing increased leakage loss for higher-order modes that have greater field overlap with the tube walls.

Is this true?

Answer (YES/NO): NO